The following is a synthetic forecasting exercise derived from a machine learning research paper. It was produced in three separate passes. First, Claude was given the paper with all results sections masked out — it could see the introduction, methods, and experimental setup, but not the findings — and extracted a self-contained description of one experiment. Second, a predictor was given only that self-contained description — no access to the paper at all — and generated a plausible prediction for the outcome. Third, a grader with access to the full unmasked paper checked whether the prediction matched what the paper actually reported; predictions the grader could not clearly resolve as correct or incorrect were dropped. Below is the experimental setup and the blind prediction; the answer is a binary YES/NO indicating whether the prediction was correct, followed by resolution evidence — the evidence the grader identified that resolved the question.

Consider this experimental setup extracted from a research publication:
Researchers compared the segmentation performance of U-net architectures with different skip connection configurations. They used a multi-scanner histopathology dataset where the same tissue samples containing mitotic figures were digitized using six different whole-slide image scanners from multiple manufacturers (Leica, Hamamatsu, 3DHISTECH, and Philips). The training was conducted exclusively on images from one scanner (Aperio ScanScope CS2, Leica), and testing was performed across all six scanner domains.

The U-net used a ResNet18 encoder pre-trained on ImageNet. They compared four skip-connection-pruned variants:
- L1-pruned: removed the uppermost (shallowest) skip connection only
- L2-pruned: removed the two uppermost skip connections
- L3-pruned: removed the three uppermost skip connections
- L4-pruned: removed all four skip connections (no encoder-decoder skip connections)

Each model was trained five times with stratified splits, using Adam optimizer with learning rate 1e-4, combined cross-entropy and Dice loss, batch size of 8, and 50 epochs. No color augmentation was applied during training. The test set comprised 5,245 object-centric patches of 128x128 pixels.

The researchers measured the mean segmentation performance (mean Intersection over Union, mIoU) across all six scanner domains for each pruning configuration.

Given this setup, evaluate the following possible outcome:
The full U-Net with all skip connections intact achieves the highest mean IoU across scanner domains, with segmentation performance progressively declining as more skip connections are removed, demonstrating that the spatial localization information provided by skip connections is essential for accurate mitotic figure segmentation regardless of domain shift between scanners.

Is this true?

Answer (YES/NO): NO